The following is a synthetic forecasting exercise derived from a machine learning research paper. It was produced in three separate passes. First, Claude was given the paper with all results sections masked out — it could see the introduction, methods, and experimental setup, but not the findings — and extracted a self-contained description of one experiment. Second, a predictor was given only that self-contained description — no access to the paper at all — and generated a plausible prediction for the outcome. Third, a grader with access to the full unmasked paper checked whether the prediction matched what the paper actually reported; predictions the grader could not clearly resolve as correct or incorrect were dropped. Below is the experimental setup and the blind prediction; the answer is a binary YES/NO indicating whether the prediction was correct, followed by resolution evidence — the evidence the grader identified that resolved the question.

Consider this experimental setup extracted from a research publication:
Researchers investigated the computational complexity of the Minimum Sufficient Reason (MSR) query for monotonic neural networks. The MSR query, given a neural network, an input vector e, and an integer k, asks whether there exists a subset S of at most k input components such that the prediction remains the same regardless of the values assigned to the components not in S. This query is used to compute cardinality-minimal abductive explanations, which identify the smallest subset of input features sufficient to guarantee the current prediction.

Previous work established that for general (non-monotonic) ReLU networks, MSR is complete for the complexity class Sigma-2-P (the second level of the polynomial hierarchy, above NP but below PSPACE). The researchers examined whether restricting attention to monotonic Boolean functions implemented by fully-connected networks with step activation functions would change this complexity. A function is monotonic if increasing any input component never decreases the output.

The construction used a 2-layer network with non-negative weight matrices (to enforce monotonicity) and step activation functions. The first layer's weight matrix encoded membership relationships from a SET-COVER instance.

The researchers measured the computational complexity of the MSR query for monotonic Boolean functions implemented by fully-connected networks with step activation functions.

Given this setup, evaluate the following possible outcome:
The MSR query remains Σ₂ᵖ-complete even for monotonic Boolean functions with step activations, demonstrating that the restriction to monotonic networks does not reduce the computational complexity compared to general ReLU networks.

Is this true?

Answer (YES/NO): NO